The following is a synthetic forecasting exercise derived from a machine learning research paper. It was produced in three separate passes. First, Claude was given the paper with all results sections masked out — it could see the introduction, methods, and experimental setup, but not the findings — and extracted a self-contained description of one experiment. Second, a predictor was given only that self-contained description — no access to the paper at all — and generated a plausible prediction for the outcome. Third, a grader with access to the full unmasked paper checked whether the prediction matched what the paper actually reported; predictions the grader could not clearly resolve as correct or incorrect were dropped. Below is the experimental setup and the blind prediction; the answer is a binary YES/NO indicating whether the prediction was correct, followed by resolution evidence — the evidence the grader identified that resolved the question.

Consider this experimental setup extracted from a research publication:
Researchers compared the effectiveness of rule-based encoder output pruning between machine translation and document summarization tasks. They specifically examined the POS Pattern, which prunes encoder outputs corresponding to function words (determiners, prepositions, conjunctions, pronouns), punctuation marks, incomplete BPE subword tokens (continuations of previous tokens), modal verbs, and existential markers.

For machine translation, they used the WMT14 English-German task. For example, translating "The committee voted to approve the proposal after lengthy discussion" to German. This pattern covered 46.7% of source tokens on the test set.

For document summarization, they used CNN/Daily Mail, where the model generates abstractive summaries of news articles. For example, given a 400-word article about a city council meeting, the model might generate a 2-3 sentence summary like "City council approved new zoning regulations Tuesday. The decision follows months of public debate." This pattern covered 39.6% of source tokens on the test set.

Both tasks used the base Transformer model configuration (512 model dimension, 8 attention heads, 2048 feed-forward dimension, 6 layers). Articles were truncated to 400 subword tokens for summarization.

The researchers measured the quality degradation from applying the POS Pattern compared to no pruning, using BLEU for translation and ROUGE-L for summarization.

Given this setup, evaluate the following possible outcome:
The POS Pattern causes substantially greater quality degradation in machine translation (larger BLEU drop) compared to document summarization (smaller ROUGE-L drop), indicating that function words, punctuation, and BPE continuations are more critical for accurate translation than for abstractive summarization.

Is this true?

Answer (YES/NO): NO